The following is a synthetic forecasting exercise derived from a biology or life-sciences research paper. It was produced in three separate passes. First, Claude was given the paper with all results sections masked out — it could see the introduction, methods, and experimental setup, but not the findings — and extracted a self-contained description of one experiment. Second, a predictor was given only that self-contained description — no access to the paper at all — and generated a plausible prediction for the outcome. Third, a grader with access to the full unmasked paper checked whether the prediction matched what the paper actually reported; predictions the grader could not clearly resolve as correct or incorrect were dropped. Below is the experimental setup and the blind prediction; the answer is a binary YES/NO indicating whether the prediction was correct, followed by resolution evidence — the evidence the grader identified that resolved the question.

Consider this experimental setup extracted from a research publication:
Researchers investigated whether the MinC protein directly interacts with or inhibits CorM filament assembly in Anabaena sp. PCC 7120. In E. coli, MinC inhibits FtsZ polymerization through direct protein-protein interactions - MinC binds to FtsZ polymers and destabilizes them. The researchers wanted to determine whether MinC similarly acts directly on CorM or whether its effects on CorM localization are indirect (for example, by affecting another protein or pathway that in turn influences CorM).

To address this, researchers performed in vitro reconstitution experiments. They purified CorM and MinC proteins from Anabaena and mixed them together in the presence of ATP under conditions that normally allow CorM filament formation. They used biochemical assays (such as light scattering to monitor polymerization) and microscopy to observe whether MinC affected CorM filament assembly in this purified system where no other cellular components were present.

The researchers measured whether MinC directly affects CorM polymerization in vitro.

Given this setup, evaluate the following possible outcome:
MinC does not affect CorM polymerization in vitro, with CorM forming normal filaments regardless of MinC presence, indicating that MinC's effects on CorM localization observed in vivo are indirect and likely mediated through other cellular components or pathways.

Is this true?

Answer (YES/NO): NO